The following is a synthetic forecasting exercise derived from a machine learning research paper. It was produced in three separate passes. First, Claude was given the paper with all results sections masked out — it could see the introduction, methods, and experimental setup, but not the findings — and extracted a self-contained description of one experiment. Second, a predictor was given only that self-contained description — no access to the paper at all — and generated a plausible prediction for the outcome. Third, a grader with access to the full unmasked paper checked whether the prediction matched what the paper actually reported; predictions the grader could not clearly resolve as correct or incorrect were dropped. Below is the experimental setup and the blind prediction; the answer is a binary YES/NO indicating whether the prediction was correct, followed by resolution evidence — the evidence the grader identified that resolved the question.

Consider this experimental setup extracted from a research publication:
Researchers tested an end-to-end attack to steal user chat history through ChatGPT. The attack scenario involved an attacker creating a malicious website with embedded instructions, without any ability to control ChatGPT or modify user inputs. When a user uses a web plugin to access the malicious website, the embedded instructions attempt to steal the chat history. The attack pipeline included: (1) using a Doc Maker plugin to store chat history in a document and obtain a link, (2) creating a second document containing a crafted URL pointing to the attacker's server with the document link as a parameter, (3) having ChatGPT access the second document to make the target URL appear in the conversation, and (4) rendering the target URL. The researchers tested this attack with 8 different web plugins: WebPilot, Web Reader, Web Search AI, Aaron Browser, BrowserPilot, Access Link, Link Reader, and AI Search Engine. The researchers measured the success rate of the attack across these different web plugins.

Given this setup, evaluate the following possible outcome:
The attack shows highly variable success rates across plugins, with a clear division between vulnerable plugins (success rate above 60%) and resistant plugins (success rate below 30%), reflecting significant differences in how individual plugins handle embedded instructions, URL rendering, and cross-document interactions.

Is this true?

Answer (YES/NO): NO